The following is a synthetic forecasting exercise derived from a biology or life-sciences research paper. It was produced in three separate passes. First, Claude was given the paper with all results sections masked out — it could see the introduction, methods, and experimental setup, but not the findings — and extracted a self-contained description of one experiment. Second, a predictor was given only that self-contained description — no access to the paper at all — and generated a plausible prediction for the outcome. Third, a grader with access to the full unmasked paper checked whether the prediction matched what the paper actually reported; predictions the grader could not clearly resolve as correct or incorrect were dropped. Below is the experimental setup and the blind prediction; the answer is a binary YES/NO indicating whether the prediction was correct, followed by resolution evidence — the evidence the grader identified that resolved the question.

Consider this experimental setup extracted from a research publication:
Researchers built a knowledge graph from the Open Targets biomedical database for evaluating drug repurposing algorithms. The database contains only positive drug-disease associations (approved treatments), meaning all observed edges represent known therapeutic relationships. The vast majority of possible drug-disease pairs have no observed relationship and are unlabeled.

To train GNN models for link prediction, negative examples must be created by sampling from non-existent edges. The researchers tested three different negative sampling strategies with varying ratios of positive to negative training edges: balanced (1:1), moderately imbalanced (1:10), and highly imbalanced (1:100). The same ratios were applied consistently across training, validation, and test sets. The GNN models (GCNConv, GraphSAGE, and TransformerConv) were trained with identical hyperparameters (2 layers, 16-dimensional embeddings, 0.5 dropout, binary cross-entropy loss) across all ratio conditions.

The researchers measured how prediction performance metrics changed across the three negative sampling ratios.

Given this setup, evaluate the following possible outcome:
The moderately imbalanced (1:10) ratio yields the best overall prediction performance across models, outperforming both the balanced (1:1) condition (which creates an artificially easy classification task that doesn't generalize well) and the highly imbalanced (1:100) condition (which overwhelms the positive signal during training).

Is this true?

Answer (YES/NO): NO